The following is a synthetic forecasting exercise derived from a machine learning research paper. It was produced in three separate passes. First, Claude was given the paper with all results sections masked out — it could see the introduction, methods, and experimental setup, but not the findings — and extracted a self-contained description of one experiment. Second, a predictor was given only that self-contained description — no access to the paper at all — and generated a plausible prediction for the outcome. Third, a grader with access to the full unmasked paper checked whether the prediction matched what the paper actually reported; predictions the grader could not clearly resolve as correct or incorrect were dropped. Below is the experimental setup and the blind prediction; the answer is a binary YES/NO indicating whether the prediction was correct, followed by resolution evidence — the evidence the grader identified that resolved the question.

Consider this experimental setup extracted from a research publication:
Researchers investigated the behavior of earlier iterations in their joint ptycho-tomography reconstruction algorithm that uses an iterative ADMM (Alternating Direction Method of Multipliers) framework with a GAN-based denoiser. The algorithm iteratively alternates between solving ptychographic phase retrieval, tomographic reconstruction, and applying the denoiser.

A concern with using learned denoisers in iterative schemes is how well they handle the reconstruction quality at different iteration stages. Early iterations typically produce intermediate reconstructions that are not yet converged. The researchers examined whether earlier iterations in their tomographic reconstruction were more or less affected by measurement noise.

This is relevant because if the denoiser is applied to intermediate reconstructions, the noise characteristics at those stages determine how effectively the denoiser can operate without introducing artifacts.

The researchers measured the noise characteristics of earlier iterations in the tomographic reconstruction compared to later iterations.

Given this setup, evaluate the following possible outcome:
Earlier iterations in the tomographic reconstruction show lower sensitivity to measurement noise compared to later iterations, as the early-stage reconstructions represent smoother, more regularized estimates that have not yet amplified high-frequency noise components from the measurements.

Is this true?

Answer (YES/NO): YES